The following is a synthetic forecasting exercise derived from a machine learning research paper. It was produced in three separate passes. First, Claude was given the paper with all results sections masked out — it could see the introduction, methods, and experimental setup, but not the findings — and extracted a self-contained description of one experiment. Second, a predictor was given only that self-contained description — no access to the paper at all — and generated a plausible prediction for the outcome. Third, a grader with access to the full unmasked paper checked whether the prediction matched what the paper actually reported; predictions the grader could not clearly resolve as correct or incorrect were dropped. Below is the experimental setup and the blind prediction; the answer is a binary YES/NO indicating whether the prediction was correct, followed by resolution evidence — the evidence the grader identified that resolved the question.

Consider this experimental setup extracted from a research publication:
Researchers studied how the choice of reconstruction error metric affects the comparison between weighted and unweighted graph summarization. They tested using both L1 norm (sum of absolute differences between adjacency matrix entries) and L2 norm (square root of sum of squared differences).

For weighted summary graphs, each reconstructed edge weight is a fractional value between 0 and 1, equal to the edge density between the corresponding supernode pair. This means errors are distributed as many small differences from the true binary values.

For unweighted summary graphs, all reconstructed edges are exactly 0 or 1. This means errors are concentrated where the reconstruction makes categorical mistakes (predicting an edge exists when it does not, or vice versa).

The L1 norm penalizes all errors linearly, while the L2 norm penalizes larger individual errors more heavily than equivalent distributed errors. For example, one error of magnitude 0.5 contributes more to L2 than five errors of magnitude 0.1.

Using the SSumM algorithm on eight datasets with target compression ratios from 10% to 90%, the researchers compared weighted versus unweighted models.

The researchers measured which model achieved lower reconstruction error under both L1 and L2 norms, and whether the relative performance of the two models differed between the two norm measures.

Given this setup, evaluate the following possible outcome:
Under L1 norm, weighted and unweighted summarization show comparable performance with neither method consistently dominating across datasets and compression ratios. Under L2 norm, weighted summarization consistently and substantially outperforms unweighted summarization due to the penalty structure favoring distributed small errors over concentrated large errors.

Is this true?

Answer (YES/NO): NO